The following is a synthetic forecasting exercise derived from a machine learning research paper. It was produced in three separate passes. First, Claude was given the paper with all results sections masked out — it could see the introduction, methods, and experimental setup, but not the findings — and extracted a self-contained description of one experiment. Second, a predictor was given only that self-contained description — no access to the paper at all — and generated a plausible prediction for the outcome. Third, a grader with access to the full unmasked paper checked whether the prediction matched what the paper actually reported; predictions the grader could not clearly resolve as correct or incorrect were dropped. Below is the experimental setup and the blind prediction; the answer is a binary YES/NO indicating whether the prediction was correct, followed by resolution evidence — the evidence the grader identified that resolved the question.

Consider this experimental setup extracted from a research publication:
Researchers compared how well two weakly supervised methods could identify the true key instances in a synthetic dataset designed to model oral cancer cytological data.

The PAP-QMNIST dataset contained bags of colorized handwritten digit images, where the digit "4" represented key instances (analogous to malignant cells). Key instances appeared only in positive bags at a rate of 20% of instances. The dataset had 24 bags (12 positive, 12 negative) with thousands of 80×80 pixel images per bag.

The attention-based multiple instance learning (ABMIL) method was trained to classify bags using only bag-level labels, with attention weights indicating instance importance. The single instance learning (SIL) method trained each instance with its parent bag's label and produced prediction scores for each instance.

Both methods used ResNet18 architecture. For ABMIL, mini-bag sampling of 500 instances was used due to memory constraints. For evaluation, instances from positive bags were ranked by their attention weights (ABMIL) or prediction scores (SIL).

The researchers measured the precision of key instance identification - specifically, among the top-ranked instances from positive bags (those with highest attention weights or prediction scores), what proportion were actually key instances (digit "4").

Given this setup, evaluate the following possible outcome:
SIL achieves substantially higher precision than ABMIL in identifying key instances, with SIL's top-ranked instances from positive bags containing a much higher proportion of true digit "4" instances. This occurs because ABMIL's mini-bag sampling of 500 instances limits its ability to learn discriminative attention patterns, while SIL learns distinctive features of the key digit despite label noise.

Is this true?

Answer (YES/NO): NO